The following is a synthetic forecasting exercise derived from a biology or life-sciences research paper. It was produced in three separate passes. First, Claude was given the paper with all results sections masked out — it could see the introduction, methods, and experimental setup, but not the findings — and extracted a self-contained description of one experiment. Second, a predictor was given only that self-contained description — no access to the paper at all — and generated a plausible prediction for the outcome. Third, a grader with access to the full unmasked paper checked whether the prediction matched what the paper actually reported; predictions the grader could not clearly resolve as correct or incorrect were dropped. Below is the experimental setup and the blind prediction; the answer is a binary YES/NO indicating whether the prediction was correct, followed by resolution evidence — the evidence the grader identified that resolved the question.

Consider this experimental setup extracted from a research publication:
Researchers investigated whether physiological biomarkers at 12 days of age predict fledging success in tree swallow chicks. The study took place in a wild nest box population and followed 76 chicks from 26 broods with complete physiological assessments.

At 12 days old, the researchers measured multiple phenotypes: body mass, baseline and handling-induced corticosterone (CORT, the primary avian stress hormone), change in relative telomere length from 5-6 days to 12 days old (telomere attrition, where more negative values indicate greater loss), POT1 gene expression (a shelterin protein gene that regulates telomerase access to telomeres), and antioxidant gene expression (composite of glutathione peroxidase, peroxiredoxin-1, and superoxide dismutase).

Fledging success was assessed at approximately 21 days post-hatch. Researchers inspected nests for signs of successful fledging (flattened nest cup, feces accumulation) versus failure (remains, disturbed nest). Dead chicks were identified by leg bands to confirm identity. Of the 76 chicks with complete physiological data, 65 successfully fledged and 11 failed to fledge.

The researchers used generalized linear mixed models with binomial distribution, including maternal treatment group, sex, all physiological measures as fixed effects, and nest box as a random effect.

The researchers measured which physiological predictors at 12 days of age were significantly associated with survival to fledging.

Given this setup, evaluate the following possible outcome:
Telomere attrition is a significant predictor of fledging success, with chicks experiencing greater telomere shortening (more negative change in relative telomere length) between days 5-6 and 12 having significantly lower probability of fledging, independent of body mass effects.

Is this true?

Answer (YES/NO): NO